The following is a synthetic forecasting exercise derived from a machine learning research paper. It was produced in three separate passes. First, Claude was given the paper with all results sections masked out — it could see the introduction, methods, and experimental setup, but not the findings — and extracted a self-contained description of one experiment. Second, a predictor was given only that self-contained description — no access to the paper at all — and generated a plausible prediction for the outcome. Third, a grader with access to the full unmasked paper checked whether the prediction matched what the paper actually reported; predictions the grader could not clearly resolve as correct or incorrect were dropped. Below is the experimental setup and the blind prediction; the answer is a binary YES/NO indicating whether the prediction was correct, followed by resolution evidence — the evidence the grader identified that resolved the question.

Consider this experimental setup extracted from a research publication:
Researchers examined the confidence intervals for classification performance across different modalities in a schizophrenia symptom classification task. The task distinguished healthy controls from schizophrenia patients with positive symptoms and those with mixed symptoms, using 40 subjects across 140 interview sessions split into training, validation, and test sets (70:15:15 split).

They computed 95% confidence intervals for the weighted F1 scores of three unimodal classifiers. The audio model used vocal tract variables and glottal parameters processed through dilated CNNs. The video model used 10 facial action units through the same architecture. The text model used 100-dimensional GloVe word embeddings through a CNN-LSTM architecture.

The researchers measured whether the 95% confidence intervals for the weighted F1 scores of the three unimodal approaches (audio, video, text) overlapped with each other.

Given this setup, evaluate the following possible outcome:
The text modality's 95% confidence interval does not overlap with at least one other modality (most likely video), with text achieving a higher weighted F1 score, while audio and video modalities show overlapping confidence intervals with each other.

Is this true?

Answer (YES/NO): NO